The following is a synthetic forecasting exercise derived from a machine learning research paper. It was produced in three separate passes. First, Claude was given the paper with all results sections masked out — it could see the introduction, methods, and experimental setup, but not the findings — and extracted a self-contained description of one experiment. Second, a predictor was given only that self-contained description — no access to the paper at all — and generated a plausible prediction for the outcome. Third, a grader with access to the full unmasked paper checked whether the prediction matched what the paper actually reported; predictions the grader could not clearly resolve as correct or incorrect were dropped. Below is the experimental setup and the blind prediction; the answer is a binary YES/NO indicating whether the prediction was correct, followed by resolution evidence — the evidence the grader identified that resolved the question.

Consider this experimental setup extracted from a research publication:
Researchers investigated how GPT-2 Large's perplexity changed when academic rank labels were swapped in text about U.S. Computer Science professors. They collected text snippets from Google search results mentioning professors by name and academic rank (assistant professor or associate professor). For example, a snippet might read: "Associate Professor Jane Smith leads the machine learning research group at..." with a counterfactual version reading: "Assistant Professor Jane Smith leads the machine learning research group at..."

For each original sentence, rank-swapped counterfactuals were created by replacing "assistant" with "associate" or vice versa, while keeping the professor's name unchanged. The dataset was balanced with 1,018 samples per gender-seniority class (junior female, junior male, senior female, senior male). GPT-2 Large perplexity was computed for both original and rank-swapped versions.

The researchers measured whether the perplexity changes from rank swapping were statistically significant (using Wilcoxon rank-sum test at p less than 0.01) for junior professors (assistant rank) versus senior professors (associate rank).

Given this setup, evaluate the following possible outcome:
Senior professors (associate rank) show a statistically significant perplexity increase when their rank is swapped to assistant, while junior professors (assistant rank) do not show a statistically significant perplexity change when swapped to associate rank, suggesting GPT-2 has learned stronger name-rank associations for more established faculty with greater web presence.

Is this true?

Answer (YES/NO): YES